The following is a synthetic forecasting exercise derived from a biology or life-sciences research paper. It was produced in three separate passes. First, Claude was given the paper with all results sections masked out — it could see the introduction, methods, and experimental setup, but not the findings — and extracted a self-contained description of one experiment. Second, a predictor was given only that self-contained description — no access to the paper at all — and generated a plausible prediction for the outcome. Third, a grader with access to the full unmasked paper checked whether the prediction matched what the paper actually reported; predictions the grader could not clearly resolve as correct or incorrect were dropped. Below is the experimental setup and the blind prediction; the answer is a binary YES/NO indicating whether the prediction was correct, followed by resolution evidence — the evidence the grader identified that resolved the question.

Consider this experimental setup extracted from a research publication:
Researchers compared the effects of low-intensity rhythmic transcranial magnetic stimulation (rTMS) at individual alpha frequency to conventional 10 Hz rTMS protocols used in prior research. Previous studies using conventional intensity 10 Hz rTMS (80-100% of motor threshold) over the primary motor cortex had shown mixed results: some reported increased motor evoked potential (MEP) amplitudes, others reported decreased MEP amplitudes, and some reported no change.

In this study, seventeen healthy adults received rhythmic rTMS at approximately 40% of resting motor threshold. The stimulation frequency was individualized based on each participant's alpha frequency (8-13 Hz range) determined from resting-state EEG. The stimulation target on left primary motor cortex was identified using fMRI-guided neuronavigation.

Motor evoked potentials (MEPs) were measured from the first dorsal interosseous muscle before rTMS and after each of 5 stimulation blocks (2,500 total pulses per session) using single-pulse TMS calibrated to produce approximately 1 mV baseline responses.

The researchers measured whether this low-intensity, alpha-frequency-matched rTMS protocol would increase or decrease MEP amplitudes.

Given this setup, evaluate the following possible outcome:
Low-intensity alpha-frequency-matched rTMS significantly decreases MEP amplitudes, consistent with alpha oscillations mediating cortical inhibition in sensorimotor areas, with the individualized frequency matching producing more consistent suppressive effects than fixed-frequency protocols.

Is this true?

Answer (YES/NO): YES